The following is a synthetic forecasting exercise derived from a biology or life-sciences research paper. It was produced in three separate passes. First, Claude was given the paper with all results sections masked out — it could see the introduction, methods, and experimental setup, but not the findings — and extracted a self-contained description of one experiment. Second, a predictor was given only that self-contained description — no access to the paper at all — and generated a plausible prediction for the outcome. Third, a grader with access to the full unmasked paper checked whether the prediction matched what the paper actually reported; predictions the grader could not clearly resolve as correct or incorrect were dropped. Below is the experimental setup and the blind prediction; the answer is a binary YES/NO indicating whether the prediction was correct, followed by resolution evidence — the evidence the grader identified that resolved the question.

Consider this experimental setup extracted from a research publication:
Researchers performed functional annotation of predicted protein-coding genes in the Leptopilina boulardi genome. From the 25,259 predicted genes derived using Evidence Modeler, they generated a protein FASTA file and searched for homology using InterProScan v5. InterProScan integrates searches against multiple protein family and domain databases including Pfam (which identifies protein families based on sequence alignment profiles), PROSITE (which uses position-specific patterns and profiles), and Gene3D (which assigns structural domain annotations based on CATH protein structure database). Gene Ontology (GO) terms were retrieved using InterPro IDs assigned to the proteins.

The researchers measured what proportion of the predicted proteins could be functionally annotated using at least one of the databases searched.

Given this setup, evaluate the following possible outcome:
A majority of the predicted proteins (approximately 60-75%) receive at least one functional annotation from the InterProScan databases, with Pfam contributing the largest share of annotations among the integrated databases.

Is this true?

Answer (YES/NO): NO